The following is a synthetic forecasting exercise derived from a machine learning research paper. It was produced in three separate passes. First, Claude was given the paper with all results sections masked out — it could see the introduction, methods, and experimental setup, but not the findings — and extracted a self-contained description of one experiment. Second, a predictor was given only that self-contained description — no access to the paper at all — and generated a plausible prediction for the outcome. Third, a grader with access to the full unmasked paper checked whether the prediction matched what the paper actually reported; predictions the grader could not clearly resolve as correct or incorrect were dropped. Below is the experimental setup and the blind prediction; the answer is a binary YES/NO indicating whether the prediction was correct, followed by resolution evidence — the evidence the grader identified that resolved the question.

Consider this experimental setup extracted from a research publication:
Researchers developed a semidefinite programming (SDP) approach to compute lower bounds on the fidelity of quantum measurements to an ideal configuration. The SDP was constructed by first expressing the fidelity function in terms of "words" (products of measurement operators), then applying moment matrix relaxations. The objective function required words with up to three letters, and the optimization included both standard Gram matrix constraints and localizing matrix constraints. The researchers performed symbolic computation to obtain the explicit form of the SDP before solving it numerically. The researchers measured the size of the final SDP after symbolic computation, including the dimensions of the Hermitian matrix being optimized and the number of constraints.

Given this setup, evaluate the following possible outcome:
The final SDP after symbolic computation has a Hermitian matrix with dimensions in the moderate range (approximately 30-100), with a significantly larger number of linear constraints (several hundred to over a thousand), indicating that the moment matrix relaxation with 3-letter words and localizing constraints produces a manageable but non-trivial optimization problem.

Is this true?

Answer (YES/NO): NO